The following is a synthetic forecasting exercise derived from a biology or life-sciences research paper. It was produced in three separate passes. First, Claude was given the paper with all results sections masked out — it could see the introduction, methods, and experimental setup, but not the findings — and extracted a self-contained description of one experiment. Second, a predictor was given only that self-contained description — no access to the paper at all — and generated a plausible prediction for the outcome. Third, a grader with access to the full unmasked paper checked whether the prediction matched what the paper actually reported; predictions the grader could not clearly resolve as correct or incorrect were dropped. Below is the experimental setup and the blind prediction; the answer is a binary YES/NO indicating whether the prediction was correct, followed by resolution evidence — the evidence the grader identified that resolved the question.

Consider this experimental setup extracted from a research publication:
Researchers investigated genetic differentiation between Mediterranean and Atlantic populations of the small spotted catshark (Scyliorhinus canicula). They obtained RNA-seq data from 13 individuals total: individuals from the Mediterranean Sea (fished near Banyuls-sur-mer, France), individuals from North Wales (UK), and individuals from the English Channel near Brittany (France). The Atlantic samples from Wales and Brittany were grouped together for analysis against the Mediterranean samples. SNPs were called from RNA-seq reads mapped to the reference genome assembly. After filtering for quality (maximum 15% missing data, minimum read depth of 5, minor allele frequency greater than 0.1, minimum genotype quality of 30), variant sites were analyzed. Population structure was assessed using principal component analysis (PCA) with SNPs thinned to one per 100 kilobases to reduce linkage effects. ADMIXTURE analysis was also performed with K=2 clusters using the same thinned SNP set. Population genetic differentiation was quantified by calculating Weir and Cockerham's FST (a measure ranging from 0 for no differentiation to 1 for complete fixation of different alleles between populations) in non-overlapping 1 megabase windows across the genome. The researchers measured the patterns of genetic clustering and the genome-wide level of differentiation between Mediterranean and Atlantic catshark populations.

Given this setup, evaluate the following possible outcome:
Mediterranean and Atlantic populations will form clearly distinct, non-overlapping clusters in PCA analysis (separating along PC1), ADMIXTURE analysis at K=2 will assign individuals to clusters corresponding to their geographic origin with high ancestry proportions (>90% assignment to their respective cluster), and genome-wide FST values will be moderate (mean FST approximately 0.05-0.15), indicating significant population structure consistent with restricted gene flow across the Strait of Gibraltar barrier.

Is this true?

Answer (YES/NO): NO